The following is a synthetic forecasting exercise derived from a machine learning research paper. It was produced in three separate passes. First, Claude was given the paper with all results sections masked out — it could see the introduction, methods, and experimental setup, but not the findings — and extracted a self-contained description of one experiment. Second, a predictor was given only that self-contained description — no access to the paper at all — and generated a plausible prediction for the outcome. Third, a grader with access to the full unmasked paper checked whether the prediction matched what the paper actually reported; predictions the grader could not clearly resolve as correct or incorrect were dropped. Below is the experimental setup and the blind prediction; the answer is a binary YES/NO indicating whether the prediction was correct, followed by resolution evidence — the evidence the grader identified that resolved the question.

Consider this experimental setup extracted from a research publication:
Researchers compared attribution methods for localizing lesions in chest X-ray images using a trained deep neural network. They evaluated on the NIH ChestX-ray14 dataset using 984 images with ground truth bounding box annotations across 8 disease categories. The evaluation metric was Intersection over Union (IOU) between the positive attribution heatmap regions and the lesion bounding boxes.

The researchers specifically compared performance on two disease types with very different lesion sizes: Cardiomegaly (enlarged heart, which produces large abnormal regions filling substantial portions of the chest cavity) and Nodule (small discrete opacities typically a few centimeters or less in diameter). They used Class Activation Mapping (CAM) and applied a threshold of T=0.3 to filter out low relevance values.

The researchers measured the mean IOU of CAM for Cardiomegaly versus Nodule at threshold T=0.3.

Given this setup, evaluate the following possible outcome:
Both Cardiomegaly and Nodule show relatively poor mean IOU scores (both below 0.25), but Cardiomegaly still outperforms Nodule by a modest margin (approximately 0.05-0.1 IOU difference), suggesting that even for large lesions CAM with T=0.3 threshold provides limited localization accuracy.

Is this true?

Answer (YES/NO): NO